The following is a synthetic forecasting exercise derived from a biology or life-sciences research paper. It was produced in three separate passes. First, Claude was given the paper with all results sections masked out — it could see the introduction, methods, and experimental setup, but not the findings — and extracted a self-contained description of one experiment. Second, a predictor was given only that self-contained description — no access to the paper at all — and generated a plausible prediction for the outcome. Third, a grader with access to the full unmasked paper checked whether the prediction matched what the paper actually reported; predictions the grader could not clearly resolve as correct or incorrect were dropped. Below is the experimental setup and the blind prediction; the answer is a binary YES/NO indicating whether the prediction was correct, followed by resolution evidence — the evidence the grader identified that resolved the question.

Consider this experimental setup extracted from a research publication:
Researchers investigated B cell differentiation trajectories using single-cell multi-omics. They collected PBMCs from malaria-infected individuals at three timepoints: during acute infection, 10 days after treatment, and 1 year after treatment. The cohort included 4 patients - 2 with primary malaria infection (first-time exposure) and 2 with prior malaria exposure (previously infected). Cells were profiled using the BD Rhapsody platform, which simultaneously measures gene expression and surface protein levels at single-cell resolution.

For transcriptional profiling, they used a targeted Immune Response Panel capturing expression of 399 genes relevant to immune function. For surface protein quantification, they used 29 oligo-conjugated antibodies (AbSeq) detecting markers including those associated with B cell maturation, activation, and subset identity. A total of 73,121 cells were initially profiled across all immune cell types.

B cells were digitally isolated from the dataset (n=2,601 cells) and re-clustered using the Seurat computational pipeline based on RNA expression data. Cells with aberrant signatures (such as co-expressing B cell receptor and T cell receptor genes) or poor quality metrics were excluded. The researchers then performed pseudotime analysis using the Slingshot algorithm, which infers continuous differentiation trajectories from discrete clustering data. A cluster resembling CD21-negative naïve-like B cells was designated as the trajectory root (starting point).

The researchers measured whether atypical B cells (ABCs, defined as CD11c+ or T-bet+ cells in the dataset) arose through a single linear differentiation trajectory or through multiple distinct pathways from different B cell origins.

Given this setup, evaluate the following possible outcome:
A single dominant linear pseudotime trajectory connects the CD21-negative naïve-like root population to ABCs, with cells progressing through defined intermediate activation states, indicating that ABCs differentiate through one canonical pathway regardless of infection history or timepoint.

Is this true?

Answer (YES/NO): NO